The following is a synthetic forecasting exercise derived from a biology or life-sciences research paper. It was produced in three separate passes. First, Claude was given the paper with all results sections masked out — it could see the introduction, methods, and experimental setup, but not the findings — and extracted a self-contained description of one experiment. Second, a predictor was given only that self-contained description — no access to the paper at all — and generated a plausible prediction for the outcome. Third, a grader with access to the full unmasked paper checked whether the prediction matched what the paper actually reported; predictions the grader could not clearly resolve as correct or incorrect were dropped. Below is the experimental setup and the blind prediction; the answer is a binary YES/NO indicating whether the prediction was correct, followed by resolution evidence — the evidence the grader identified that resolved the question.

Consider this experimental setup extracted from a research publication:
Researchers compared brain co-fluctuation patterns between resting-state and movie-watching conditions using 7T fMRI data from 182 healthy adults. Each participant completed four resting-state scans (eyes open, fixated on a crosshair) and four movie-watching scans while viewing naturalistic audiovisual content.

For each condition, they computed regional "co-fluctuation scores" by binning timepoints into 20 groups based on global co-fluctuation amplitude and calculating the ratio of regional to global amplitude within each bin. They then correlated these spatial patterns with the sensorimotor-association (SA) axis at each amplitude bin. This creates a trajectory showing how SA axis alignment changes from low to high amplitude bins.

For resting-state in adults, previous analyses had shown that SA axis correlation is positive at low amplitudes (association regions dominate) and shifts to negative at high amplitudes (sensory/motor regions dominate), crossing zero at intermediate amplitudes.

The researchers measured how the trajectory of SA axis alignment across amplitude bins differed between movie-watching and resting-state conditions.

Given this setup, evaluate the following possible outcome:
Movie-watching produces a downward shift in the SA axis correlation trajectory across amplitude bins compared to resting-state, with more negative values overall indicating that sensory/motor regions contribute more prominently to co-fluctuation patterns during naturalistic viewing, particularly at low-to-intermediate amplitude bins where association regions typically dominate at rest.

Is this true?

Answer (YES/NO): NO